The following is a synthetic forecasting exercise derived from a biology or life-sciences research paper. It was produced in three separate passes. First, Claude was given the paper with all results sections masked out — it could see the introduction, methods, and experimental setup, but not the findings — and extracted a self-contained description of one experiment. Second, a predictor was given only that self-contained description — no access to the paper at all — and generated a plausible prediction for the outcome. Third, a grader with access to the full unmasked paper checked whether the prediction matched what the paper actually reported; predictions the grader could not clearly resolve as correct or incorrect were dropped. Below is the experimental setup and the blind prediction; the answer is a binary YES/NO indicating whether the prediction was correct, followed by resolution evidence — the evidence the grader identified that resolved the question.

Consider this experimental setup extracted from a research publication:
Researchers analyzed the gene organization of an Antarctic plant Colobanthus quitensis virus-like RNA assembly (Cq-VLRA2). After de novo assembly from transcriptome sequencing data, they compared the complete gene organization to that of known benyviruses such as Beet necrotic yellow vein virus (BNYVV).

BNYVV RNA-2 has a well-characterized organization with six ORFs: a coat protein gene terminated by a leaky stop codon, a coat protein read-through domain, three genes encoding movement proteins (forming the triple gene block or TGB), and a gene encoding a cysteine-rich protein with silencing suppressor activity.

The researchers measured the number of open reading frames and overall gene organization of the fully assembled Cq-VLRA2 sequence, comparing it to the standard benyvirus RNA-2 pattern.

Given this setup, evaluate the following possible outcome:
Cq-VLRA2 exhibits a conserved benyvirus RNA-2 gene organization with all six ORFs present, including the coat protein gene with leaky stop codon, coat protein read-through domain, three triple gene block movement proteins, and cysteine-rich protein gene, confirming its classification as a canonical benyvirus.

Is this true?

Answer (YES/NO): NO